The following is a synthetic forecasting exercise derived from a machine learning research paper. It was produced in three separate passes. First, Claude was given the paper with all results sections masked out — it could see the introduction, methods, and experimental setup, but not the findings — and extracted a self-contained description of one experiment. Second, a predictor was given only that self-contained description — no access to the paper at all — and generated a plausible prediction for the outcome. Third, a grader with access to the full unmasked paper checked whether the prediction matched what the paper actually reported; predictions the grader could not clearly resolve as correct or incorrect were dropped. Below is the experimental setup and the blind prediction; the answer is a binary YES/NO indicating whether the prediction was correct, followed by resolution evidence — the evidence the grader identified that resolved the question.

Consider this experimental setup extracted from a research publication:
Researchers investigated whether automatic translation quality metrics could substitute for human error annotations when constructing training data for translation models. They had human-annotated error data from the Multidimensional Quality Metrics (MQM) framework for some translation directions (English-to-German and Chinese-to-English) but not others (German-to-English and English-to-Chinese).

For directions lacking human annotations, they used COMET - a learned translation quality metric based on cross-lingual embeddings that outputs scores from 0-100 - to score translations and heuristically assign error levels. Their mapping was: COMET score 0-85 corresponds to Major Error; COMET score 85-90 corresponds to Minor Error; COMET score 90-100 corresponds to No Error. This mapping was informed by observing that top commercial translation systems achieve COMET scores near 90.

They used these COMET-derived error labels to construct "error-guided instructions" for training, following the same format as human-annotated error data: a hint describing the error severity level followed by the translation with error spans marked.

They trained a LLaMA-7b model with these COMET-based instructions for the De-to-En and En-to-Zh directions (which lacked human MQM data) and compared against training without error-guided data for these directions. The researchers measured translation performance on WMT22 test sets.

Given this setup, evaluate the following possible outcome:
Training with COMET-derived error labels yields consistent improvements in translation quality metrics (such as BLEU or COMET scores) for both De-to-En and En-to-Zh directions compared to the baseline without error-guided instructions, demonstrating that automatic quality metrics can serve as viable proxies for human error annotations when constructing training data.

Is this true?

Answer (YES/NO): NO